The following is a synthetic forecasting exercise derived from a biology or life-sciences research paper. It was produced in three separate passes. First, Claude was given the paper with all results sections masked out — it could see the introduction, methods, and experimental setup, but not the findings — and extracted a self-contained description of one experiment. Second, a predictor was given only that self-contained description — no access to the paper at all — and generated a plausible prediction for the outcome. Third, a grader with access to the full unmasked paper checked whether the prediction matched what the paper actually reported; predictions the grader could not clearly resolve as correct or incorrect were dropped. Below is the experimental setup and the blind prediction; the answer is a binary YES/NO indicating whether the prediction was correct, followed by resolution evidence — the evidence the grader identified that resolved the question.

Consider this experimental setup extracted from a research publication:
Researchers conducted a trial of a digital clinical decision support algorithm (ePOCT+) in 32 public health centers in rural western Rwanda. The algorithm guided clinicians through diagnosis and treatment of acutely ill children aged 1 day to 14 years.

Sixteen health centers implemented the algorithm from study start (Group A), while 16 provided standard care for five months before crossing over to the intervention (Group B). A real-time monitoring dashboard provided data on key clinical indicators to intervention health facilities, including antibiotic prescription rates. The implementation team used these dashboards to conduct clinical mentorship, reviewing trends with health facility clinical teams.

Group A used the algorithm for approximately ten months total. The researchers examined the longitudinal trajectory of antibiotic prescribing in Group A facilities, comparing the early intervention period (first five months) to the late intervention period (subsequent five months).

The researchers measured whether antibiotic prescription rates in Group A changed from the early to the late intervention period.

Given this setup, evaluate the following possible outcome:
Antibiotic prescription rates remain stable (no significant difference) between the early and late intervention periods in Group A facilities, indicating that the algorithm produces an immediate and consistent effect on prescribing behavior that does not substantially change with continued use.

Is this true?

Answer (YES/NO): NO